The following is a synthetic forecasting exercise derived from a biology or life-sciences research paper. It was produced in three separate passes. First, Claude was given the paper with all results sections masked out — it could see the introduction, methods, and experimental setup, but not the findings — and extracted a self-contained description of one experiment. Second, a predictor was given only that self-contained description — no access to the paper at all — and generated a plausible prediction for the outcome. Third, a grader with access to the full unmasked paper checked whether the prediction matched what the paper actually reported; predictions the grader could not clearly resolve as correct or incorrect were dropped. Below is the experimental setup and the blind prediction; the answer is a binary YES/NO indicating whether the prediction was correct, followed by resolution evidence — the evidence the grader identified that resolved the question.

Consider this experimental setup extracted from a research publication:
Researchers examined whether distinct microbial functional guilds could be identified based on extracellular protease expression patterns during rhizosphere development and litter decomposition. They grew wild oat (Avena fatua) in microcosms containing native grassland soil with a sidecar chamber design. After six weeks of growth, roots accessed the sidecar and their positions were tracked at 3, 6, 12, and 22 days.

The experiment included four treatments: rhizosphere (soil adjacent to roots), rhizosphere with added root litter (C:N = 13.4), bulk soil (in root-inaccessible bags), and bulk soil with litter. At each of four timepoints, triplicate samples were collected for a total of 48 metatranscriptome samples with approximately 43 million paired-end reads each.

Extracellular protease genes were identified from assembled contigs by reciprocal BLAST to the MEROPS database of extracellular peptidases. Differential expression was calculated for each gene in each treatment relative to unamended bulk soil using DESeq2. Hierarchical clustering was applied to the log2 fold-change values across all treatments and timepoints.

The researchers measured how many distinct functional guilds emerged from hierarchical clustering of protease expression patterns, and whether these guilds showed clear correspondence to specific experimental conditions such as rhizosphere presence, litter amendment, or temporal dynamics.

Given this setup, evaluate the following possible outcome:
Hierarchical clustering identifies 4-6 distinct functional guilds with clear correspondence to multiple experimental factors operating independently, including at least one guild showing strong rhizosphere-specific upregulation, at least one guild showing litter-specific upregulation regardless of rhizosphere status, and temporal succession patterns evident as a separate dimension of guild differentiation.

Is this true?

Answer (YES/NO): NO